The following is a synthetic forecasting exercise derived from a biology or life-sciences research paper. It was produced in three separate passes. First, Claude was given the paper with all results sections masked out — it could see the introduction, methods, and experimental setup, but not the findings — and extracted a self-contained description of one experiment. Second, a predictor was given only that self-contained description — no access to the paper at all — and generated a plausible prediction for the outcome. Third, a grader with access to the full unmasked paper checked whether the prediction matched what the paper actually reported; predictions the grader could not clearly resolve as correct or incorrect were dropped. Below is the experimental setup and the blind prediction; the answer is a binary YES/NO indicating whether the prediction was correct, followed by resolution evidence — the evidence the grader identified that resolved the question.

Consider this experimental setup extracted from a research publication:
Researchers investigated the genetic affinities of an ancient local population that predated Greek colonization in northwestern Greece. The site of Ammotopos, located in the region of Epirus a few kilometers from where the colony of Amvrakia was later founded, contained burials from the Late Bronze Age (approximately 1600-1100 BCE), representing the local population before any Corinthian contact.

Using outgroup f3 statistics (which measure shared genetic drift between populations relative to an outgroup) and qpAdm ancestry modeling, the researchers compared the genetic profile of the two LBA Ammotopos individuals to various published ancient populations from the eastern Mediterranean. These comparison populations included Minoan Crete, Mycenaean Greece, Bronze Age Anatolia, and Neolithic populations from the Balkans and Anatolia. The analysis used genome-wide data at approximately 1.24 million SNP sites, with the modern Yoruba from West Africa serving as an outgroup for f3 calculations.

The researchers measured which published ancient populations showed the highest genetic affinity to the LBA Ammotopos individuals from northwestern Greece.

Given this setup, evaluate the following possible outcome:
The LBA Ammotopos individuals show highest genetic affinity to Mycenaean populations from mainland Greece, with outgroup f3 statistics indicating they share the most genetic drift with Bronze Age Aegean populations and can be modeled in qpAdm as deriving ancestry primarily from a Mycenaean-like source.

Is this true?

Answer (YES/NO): NO